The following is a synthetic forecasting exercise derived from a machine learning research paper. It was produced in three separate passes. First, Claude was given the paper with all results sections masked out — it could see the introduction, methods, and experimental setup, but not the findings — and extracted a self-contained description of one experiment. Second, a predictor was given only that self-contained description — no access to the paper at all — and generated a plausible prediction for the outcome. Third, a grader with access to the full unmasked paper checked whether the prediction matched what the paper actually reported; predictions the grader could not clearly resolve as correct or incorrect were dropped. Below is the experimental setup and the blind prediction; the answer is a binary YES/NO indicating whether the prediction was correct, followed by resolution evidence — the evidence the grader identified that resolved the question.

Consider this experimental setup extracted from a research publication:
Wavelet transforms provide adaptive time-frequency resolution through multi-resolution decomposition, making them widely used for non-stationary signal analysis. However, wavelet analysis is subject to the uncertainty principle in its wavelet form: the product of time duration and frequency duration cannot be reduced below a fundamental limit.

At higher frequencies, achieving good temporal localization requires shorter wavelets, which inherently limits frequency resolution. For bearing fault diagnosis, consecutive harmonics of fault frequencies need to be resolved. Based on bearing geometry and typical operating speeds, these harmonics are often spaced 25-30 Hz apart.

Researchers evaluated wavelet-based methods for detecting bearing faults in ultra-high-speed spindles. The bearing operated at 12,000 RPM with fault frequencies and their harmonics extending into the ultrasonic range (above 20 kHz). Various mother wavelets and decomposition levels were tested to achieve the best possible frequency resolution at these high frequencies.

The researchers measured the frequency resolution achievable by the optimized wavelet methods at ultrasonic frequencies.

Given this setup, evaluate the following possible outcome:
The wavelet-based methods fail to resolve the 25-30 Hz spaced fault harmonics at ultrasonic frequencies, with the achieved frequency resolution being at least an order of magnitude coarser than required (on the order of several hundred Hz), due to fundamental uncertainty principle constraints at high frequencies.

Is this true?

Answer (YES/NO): NO